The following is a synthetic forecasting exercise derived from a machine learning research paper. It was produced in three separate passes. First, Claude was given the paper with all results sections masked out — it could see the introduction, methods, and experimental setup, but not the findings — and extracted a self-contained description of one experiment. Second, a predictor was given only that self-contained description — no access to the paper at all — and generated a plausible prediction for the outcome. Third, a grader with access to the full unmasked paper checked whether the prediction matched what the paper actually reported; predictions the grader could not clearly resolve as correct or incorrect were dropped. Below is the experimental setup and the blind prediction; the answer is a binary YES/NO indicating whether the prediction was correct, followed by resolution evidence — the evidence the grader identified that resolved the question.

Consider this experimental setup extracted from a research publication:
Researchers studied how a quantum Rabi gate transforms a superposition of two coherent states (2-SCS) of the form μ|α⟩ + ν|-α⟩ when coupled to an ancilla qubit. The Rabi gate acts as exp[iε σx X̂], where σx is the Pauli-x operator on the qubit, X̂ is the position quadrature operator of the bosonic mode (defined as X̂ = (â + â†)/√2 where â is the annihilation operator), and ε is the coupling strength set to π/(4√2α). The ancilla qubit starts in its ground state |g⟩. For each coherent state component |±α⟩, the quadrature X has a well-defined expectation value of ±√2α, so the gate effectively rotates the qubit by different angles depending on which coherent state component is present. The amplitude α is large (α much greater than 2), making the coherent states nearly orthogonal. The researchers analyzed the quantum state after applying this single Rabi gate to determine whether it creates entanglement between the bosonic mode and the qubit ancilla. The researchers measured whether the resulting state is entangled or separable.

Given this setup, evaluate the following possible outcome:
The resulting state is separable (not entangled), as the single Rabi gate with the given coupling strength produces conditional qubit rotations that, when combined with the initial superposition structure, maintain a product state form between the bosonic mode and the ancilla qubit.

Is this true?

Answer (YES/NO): NO